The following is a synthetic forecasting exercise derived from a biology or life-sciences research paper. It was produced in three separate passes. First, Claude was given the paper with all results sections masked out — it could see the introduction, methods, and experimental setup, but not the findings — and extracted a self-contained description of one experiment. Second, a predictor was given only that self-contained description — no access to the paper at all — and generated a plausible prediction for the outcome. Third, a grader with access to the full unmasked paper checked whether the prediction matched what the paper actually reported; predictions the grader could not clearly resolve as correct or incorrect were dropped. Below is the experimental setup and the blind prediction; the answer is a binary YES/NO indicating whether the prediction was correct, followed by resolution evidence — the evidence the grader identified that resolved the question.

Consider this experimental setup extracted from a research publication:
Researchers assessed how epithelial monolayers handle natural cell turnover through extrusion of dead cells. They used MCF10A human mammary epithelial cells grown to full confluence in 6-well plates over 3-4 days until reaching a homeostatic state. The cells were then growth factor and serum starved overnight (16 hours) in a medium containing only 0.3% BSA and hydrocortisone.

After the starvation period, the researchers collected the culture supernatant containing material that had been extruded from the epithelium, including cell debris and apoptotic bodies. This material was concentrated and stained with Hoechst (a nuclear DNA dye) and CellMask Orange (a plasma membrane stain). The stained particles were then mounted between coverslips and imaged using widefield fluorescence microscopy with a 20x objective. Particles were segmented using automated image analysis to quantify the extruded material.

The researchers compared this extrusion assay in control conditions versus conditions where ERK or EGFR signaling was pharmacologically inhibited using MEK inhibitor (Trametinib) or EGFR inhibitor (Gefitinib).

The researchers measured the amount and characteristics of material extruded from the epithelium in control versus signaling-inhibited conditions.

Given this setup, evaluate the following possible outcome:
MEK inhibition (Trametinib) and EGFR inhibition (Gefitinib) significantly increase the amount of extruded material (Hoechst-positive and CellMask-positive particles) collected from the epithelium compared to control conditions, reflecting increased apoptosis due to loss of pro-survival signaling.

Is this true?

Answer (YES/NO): NO